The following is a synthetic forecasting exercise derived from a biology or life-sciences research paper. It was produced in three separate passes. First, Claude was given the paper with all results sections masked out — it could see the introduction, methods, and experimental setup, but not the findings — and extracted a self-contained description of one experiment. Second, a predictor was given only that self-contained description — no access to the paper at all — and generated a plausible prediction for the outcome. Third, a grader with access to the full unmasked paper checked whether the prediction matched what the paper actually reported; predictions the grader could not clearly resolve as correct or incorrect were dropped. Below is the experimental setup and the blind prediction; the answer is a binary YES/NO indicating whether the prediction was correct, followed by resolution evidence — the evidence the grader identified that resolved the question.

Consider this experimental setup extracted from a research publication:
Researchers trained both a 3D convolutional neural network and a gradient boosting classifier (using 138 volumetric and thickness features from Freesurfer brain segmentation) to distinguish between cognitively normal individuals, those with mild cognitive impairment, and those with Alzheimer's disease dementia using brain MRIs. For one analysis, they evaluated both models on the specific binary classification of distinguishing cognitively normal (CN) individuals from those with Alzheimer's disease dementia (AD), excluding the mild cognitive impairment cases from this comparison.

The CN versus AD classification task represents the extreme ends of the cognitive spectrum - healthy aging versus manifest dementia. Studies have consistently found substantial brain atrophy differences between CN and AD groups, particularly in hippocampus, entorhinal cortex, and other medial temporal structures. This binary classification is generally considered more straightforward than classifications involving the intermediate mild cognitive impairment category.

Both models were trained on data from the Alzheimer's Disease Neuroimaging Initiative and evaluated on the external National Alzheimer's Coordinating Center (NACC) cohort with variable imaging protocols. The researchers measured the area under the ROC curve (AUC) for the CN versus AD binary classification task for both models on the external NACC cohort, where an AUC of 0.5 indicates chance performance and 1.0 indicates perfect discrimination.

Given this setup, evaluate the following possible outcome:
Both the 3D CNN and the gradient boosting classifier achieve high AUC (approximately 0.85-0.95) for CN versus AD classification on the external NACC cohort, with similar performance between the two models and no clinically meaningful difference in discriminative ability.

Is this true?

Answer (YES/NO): NO